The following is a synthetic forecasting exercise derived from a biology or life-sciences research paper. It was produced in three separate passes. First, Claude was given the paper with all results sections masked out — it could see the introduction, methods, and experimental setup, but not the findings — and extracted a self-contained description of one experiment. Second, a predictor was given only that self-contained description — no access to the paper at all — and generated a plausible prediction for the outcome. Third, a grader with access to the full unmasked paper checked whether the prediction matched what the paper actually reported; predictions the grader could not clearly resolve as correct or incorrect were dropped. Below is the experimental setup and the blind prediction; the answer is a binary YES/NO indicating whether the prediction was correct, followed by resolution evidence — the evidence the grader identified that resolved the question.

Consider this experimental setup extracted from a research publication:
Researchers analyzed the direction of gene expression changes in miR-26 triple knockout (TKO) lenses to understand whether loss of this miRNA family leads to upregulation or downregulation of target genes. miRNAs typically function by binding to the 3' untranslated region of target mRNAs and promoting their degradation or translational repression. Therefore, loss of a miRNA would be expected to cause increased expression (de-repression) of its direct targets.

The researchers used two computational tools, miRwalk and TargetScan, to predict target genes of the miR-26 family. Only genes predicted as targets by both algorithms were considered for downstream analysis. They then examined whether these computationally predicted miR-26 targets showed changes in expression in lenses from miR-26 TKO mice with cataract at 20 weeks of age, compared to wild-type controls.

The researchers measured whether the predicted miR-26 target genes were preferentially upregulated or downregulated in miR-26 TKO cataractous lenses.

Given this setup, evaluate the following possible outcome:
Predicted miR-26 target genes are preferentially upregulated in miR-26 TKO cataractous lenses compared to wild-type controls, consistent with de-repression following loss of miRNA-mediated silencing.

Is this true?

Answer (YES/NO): YES